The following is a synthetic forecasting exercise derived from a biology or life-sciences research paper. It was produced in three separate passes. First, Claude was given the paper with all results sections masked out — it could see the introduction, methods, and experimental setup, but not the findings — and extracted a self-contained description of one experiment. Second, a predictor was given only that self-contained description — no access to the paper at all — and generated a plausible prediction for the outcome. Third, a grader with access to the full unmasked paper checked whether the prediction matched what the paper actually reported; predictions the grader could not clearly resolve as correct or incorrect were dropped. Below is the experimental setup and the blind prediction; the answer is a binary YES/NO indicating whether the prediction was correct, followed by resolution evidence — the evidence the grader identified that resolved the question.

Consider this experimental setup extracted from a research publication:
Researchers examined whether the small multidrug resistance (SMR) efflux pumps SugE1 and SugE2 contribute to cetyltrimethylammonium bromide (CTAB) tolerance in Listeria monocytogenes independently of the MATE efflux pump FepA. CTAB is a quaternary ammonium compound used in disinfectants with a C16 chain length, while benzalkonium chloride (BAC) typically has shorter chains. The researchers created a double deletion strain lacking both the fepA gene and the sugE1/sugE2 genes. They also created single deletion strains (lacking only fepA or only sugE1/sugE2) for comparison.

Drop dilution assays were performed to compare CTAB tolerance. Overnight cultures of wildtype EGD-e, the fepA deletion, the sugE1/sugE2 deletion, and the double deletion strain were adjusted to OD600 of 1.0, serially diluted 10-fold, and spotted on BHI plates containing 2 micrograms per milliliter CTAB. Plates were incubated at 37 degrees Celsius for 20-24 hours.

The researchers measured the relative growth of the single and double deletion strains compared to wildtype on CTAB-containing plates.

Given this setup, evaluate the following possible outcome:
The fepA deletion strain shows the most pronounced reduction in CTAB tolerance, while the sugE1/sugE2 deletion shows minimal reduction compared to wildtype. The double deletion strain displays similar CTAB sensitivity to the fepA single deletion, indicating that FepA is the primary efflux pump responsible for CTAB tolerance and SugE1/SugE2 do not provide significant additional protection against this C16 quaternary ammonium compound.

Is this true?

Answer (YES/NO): NO